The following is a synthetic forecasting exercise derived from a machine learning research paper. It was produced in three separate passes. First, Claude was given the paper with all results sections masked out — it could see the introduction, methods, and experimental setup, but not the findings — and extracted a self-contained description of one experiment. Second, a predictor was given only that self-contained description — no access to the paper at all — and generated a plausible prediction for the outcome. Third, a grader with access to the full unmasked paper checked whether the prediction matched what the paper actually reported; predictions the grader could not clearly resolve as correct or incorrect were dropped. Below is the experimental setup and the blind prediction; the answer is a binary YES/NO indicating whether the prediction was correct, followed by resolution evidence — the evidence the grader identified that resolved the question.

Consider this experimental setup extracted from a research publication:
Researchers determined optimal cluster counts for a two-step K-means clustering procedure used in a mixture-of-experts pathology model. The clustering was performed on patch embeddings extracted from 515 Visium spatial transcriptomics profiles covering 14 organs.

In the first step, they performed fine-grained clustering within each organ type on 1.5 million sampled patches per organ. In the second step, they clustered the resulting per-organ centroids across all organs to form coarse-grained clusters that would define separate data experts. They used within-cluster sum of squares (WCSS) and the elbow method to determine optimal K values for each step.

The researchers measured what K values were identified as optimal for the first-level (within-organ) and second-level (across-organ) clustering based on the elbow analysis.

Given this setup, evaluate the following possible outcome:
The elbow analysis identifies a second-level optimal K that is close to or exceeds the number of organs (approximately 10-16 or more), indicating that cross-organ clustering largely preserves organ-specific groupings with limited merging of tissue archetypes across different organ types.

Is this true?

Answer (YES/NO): YES